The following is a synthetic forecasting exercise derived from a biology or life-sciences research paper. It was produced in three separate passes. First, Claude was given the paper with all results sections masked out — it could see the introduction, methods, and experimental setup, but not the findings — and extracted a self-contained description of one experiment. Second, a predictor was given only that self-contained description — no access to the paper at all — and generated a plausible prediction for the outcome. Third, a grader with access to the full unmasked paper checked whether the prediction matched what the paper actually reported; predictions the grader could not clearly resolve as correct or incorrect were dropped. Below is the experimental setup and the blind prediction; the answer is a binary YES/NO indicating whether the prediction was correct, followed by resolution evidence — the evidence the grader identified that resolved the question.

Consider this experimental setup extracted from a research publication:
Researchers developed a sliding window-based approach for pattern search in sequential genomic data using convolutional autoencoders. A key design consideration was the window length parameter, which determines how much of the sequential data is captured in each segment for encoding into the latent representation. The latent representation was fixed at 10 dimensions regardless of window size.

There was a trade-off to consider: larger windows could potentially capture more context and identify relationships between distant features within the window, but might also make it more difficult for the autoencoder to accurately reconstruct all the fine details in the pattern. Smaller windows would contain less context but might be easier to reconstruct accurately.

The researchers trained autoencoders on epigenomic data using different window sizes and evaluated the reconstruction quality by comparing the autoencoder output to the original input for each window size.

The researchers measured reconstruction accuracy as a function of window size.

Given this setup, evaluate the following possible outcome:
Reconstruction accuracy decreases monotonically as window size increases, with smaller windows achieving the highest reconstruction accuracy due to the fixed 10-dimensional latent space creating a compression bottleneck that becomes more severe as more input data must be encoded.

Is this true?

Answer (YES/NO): NO